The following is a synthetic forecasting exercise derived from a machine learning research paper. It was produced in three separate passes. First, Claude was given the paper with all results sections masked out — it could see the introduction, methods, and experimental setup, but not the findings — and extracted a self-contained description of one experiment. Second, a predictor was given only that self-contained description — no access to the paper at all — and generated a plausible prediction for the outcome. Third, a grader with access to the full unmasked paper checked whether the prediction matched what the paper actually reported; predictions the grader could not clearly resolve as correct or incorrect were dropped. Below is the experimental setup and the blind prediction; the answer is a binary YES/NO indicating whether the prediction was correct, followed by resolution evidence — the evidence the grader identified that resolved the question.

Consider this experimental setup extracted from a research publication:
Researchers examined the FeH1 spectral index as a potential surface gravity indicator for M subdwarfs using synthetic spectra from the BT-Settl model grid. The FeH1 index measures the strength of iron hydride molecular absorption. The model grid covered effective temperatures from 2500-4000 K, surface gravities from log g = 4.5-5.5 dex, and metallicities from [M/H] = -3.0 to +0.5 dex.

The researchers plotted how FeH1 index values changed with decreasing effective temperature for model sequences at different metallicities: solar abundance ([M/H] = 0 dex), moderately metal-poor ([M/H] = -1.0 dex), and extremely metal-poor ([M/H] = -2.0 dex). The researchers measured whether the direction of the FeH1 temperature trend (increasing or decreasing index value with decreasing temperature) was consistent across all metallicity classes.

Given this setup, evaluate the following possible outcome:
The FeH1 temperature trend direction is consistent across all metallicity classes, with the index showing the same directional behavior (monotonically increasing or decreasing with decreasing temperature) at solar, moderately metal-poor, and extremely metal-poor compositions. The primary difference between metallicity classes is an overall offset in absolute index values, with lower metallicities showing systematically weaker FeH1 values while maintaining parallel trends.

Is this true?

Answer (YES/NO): NO